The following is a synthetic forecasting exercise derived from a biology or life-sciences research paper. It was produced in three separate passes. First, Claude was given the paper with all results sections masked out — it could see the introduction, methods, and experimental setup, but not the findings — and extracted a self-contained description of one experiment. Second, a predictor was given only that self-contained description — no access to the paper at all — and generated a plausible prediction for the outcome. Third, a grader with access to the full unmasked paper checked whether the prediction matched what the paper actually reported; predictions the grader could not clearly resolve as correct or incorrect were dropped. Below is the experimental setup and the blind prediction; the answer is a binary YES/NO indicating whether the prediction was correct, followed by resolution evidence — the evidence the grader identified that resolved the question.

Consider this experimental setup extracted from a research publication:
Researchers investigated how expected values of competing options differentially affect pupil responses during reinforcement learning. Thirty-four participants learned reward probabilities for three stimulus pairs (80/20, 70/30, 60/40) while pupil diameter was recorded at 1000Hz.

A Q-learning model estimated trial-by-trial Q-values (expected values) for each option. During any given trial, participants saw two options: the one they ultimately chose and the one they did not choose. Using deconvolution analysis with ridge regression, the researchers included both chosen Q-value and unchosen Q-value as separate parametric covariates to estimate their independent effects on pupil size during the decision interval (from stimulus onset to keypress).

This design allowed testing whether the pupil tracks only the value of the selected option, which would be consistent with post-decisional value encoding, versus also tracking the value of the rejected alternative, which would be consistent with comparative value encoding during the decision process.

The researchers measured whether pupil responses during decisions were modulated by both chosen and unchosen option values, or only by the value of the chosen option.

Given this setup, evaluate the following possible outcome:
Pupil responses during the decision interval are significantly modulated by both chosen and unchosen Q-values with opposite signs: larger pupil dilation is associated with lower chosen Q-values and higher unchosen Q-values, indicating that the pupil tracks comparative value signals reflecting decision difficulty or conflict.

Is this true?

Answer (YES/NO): NO